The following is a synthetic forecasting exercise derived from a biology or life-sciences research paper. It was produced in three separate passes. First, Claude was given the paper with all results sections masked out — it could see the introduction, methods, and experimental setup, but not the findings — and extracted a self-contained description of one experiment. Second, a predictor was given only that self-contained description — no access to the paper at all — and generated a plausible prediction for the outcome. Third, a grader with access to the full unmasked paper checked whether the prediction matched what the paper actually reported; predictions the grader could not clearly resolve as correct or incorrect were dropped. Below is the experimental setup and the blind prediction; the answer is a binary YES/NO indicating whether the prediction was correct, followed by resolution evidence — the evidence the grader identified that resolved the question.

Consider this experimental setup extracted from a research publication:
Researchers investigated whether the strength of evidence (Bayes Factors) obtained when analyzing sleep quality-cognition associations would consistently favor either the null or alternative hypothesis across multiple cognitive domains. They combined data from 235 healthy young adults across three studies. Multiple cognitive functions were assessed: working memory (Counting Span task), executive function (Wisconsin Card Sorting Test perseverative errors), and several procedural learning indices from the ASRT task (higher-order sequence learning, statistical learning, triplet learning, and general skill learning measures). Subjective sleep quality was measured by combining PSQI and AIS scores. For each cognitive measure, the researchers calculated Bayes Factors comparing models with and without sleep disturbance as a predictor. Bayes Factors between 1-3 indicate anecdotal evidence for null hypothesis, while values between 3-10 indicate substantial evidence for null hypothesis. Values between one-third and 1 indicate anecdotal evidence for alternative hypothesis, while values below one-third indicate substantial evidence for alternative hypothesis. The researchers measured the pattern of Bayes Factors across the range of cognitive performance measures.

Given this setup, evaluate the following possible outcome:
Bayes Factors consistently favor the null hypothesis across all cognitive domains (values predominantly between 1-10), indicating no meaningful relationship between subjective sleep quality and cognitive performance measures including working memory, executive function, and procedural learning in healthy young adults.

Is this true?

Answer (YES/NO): YES